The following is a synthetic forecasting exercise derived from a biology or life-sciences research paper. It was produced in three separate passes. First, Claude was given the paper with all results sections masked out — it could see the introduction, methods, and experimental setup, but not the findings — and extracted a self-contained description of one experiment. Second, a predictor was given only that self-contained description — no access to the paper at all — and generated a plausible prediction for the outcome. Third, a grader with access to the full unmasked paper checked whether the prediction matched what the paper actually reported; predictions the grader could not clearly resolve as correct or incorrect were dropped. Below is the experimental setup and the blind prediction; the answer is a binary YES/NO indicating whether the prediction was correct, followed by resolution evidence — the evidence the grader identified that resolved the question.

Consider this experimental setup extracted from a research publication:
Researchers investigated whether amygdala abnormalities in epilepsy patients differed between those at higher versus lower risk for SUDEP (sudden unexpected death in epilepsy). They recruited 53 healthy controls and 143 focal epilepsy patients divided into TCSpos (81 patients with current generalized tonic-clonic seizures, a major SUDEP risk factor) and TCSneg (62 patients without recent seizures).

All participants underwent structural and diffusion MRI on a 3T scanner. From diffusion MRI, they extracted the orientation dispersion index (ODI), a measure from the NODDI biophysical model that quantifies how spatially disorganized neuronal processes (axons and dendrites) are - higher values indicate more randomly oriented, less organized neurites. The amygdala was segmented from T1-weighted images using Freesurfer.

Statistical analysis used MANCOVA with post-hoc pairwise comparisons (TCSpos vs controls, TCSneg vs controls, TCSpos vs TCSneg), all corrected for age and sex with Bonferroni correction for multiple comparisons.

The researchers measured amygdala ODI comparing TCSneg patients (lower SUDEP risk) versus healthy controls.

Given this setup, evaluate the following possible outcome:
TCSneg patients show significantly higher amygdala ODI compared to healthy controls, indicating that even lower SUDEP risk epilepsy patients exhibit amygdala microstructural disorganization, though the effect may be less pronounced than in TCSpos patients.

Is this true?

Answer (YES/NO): NO